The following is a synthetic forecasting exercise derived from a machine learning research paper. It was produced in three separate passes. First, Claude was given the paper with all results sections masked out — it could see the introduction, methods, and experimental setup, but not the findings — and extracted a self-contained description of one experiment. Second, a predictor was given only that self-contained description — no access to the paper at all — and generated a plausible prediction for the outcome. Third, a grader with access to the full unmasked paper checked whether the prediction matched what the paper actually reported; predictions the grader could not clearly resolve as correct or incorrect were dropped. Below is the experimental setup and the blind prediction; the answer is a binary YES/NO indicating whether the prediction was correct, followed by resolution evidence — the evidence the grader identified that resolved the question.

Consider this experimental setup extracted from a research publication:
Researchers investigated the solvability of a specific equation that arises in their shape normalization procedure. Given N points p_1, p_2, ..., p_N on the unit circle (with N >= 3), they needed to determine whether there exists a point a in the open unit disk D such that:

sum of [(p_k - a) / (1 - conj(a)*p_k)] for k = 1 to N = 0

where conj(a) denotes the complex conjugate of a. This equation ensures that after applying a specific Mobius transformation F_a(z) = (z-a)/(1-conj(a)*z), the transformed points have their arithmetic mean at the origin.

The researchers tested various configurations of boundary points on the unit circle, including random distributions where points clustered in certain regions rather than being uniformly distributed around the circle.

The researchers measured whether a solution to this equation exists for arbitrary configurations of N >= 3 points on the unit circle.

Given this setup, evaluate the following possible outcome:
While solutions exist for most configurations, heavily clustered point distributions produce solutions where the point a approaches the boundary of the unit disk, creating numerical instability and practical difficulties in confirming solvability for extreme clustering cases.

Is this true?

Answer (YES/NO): NO